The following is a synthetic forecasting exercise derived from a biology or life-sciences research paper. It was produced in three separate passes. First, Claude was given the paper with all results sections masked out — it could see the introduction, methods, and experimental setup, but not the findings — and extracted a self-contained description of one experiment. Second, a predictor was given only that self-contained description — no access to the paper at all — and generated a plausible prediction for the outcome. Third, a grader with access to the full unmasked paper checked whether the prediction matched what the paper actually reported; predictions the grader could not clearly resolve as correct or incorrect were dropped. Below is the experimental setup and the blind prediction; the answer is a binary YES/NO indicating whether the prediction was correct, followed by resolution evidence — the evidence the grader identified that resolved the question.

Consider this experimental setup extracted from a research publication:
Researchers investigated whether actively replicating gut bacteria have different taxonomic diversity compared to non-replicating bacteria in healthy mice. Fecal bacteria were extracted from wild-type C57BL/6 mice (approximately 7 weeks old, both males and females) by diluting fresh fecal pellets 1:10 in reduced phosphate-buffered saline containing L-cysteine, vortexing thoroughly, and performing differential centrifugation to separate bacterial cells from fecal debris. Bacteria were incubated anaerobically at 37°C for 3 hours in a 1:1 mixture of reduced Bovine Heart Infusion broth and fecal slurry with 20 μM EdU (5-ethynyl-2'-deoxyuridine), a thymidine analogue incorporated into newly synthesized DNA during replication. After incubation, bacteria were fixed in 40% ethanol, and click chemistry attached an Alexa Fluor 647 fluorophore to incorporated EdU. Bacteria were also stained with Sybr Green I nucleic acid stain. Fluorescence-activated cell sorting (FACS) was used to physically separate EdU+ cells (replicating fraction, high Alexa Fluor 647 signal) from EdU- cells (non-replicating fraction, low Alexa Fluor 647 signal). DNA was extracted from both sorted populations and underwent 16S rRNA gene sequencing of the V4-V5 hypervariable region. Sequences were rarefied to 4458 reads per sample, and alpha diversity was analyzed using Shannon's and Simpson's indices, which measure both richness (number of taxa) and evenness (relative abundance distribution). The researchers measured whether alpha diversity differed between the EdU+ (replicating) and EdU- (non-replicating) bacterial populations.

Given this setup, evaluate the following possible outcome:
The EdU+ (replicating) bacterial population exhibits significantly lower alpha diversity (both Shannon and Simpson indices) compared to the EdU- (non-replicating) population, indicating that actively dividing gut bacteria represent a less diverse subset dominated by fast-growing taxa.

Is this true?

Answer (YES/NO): YES